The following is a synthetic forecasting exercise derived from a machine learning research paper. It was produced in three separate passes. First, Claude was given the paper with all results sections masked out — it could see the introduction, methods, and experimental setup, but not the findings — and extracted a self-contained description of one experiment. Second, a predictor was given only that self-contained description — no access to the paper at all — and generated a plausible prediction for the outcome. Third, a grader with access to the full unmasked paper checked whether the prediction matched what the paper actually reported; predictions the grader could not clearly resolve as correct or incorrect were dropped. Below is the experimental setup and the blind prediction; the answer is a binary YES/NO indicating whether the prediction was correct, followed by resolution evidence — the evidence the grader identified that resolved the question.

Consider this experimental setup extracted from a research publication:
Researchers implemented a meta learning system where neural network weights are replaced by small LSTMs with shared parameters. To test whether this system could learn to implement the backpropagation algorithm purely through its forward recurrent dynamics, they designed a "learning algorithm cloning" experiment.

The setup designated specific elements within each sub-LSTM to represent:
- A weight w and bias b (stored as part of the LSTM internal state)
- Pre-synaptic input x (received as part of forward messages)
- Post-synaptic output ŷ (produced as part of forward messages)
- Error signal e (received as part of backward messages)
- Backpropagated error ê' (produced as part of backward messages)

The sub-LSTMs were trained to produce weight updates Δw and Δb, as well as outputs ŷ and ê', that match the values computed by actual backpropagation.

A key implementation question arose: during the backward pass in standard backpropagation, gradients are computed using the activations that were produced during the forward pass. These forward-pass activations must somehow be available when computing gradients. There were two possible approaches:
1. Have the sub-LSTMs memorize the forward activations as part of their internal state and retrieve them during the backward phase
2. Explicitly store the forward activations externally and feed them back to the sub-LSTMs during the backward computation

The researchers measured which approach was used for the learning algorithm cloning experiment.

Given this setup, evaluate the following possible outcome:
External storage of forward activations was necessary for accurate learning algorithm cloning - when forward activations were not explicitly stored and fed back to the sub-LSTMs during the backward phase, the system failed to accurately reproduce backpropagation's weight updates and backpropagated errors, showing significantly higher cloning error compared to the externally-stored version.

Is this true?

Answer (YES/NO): NO